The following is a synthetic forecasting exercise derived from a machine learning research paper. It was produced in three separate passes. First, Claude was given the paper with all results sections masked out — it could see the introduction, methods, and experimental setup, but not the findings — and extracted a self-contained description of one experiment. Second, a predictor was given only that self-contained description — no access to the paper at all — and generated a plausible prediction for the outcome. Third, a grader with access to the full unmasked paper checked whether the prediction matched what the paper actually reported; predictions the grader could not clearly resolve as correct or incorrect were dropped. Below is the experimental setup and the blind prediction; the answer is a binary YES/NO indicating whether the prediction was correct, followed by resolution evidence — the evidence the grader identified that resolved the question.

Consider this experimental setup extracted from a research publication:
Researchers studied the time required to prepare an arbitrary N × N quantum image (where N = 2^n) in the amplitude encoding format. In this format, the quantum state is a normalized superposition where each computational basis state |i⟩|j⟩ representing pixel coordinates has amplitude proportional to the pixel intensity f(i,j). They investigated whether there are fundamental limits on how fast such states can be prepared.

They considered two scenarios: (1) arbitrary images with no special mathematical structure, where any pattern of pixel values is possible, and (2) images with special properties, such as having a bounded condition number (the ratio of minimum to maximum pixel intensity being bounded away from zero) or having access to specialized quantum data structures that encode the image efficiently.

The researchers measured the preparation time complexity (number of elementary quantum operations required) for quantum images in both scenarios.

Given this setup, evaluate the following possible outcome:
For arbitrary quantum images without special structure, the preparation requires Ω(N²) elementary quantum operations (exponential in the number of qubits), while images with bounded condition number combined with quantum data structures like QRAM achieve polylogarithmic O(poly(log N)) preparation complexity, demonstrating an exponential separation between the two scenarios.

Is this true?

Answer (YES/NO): NO